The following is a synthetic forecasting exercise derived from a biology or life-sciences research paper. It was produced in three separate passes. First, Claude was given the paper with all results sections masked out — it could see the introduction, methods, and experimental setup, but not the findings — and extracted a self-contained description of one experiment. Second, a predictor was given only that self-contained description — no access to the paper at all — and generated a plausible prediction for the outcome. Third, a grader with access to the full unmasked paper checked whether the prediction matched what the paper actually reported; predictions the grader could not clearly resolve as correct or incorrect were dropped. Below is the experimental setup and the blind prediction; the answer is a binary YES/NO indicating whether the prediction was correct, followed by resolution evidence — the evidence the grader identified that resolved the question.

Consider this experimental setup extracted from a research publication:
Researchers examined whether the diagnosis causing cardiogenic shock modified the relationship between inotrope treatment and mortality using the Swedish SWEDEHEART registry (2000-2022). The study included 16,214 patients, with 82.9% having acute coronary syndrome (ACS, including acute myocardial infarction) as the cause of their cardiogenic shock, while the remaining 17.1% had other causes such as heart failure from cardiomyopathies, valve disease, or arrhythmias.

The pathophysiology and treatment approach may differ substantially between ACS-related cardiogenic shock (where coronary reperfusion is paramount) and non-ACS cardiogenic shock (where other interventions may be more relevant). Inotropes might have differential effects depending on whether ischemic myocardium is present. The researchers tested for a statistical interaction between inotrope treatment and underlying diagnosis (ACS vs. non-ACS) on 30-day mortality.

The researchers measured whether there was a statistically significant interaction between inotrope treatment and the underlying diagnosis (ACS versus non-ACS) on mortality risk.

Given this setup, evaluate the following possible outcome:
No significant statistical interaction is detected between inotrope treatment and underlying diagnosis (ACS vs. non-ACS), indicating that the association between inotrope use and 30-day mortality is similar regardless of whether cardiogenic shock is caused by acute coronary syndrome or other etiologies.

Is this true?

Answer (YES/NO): NO